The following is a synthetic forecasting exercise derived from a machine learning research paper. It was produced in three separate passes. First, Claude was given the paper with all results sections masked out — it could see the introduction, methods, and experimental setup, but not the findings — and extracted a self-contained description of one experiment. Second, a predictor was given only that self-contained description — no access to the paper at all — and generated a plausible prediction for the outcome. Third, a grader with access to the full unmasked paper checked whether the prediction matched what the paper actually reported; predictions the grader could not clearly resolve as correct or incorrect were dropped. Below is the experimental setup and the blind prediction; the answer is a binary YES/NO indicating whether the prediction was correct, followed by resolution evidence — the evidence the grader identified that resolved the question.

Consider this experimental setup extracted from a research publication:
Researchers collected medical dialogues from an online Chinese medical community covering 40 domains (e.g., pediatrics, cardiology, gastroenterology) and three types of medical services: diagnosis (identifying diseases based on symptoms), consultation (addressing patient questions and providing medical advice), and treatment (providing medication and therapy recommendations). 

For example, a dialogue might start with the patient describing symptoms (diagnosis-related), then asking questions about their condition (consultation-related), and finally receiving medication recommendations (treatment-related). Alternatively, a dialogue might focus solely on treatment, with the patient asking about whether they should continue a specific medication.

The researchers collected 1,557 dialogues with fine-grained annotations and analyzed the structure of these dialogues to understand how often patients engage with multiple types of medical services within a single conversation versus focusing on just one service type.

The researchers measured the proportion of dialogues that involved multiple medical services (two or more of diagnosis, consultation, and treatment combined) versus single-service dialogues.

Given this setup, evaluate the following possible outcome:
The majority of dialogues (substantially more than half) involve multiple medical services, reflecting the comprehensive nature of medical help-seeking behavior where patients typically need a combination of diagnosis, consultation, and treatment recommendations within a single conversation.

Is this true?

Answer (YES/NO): YES